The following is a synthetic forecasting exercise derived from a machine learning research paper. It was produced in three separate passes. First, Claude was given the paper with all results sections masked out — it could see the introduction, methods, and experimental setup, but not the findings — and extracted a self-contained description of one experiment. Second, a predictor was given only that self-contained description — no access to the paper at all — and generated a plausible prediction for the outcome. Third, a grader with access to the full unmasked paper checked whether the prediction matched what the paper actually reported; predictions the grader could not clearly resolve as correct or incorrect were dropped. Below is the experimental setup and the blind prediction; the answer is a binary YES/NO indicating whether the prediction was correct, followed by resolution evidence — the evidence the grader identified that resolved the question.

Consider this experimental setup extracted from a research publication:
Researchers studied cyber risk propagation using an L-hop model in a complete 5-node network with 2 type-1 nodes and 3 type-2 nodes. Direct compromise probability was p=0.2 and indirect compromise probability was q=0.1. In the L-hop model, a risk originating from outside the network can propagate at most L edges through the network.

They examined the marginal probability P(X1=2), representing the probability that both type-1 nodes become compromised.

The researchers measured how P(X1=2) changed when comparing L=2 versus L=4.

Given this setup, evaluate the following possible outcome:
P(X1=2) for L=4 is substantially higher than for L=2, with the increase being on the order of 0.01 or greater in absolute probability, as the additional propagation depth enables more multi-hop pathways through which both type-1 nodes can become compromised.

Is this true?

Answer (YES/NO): NO